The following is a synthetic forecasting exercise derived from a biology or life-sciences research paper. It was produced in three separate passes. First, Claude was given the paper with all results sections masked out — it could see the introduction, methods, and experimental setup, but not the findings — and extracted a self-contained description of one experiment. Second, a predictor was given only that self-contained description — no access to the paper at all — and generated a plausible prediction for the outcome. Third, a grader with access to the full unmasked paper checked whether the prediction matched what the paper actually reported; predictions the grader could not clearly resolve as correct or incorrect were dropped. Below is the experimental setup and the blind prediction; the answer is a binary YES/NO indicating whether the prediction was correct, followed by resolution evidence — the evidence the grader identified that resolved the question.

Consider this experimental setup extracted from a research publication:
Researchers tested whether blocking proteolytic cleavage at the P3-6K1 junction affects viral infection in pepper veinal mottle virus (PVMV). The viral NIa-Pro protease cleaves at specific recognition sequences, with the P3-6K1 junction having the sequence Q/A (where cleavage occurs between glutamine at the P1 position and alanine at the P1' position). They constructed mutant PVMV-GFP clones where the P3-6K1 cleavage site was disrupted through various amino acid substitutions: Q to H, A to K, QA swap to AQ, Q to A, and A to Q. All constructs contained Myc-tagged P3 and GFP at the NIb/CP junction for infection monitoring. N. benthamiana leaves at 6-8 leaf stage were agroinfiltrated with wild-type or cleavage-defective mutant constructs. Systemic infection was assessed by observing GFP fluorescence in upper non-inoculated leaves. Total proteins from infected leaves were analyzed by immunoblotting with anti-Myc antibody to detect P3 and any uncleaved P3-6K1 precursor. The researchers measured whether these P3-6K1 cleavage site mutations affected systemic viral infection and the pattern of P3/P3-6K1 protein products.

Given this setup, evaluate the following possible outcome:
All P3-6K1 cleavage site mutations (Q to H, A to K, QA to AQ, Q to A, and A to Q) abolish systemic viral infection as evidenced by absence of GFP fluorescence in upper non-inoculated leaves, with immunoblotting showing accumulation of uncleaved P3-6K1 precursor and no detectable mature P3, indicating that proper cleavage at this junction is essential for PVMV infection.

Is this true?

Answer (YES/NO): NO